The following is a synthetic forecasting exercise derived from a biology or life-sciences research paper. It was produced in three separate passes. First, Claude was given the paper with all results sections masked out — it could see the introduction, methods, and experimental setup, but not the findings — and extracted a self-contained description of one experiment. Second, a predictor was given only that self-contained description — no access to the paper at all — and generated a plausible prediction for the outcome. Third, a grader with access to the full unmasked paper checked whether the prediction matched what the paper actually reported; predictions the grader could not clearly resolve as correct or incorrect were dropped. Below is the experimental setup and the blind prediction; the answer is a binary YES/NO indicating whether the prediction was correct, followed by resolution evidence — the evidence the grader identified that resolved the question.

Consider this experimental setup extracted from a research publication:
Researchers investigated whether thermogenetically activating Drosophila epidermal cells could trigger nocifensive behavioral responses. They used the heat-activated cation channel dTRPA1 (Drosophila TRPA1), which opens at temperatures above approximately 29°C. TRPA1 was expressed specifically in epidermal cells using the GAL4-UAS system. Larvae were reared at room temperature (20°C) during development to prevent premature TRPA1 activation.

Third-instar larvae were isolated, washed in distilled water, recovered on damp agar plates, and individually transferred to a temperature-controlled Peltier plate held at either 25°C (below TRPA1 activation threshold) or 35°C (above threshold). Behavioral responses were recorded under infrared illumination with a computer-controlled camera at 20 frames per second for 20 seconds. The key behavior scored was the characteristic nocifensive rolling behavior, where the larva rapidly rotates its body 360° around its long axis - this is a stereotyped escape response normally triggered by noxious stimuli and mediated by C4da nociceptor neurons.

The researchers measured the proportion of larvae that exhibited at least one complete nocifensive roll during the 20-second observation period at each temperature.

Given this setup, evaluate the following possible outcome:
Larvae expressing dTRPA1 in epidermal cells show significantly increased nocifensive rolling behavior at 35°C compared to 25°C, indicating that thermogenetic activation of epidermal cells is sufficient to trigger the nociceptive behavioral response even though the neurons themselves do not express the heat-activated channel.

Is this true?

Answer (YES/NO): YES